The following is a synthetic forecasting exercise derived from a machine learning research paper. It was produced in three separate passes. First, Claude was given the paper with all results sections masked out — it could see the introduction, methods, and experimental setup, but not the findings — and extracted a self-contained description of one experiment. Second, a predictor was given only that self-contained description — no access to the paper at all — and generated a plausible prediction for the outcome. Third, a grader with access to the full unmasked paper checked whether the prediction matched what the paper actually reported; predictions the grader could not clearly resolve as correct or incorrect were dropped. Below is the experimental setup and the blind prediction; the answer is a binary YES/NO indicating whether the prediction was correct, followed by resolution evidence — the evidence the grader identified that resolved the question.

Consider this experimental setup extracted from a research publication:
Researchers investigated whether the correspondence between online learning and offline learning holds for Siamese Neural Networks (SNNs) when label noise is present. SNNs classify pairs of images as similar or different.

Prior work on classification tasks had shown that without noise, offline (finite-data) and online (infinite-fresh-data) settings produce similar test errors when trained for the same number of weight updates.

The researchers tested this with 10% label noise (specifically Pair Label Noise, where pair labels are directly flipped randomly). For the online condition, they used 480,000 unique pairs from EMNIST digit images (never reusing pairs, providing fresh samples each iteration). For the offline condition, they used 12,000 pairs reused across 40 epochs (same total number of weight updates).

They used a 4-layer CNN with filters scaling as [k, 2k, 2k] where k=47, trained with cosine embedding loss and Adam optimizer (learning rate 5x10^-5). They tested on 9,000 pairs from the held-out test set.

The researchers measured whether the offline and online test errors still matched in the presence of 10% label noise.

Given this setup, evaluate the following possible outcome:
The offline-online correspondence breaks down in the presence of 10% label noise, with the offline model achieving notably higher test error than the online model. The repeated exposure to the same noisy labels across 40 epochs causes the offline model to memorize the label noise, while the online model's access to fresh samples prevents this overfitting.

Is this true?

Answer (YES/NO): YES